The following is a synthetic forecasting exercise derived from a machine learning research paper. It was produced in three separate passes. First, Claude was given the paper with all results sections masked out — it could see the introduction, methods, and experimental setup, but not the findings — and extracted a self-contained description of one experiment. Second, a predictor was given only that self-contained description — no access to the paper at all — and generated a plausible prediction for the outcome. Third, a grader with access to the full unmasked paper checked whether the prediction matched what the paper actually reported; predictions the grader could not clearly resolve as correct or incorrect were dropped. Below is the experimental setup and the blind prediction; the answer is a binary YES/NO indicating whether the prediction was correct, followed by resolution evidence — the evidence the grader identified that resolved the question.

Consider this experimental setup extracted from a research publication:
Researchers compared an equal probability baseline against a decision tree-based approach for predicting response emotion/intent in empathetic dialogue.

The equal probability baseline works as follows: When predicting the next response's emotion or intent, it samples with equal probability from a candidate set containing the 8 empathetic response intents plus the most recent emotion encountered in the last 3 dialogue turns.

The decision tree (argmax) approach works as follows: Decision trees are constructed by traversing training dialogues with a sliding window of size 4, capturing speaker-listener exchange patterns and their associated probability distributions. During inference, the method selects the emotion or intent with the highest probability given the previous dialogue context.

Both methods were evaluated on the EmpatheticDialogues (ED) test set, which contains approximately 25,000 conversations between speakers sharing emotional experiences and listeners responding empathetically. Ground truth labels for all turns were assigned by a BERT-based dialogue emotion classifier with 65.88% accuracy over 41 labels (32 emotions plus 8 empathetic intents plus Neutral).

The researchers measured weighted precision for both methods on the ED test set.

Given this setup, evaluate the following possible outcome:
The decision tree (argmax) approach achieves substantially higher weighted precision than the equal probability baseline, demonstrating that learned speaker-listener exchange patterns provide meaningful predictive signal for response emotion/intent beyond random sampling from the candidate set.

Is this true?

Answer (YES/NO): NO